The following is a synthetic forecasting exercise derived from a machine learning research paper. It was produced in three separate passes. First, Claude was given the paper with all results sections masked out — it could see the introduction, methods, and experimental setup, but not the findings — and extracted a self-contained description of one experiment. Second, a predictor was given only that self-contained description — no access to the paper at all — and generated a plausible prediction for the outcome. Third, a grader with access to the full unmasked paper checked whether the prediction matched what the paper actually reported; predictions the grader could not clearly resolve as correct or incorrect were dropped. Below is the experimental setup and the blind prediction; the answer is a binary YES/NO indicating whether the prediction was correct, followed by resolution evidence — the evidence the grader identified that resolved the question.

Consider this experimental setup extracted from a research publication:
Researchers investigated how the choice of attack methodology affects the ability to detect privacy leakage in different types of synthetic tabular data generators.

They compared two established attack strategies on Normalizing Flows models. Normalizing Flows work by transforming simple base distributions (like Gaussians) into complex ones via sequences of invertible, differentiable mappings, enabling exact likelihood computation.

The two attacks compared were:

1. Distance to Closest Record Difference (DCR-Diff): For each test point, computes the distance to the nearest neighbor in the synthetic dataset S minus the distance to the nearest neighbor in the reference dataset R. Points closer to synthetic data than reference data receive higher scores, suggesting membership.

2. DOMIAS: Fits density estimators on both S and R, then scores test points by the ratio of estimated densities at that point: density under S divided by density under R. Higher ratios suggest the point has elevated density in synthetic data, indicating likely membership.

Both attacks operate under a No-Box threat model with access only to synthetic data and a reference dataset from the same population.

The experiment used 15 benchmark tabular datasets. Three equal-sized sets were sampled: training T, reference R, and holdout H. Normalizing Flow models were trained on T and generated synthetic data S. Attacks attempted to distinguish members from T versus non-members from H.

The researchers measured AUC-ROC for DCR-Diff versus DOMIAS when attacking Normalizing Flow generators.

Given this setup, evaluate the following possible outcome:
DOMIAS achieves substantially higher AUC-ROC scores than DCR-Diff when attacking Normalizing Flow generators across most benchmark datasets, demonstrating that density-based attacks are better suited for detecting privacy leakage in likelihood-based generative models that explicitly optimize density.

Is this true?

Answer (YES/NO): NO